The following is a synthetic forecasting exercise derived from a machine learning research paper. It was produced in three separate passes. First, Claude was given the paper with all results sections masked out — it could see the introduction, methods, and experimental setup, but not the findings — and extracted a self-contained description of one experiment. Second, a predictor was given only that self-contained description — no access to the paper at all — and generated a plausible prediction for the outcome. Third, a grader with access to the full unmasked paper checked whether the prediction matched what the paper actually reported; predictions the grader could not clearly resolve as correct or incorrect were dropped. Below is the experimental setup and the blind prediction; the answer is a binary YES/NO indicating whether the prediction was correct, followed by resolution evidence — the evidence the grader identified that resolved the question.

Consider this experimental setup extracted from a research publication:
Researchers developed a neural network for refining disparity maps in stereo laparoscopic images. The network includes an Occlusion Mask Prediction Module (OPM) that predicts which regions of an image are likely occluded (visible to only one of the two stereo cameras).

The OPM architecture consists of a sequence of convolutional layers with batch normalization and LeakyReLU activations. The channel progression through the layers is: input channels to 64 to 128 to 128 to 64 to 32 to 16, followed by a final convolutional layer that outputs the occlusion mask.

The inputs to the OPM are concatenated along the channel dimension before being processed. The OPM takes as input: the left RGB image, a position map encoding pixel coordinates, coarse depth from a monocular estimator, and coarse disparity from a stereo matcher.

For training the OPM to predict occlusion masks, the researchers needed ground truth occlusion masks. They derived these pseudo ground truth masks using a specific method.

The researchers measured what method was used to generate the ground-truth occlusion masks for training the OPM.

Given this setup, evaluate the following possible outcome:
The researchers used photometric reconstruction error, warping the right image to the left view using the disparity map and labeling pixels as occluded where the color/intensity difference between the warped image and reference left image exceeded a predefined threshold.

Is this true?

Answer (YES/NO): NO